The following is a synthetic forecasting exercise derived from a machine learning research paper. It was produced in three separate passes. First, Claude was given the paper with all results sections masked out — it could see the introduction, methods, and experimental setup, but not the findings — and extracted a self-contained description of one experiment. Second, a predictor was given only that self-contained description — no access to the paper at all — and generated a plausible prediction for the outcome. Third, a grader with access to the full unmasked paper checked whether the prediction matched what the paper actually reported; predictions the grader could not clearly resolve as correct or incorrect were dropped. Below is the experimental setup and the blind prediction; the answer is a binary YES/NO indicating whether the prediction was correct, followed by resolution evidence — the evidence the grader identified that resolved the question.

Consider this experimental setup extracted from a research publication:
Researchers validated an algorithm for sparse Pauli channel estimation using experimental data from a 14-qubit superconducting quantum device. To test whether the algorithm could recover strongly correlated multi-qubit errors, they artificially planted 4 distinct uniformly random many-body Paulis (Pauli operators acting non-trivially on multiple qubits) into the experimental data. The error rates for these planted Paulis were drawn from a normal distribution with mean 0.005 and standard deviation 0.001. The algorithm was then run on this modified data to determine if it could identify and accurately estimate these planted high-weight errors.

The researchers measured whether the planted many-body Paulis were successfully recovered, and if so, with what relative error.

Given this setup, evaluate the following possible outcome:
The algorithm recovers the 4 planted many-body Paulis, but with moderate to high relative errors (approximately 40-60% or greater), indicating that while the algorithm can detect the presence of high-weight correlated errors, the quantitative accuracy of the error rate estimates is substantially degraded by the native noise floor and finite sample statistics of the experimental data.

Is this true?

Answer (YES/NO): NO